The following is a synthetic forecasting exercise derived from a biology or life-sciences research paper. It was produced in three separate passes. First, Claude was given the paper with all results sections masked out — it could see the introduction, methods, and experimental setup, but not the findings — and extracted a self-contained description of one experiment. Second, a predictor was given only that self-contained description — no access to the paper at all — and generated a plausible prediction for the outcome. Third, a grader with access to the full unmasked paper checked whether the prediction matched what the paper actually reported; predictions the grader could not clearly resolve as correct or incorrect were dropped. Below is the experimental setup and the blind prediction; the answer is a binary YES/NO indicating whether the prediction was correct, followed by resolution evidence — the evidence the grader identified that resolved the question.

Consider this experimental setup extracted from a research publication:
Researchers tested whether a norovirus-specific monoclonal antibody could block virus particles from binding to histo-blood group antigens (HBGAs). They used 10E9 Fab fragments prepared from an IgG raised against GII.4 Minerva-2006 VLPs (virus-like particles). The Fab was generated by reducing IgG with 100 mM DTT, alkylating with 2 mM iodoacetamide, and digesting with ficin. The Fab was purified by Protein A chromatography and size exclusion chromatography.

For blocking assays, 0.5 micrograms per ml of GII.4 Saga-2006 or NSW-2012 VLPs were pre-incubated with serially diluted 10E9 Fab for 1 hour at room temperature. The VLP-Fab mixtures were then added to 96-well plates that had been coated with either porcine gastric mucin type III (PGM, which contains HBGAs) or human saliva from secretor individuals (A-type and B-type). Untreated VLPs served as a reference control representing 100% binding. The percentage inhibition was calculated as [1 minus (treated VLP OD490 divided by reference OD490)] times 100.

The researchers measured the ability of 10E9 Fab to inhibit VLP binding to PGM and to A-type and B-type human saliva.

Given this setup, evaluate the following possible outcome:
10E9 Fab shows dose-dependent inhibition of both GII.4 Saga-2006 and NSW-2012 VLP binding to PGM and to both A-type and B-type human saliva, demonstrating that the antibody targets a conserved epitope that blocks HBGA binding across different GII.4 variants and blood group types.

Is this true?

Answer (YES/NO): NO